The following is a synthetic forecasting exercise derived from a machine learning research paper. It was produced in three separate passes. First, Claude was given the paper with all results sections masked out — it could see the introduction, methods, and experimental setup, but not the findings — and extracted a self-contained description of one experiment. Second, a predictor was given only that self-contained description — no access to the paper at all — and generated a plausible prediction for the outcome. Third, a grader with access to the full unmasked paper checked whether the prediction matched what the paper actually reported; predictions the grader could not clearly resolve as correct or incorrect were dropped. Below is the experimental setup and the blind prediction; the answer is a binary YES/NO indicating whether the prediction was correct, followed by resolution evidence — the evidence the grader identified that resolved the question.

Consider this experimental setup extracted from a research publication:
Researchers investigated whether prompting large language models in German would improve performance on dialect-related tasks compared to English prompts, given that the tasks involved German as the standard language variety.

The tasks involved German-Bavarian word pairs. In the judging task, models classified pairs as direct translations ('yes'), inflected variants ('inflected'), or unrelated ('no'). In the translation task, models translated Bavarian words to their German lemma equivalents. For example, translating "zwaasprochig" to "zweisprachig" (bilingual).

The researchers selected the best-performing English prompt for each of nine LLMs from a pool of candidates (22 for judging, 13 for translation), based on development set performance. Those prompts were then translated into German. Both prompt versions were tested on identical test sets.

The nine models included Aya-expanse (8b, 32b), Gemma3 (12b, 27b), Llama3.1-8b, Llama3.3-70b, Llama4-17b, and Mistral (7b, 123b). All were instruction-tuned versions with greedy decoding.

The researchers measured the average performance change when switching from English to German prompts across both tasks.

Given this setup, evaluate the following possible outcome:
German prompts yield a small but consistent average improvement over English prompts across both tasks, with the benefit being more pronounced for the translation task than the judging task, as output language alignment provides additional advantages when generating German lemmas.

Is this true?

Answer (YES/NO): NO